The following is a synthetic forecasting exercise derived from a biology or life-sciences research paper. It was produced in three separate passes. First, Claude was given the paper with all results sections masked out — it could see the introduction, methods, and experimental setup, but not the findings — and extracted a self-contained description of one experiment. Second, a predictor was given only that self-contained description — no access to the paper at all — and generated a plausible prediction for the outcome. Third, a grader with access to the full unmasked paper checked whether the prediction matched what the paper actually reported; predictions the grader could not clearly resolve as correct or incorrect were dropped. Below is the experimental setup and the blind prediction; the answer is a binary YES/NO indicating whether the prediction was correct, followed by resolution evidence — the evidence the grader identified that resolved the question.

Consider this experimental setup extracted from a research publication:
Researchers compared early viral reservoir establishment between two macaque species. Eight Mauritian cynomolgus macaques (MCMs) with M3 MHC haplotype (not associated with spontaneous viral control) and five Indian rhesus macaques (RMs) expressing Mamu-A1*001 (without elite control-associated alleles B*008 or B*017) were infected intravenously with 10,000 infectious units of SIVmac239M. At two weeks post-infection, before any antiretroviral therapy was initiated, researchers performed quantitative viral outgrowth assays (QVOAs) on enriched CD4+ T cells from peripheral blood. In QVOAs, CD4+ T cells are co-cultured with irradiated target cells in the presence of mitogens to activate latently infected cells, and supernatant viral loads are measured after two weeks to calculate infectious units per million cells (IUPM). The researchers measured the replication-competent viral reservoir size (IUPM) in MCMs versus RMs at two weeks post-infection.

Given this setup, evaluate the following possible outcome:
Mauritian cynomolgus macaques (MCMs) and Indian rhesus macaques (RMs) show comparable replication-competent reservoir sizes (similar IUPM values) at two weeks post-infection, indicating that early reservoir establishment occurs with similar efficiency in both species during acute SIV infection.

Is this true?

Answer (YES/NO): NO